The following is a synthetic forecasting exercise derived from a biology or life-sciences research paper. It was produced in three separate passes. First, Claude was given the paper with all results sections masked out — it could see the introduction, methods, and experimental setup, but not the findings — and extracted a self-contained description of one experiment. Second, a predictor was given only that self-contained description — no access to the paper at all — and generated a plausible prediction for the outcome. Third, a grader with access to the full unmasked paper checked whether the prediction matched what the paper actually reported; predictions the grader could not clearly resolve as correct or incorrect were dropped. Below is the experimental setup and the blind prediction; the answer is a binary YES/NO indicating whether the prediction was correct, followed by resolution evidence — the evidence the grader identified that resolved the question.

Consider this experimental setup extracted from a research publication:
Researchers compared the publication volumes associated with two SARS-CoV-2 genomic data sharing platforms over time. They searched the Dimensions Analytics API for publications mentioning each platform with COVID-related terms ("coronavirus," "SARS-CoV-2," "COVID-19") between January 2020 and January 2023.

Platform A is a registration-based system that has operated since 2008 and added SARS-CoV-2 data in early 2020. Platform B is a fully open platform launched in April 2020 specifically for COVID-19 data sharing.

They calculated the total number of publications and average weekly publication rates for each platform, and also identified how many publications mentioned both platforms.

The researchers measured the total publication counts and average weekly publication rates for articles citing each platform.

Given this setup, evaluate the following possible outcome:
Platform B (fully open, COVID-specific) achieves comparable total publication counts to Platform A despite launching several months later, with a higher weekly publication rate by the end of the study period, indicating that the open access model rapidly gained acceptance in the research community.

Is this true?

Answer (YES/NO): NO